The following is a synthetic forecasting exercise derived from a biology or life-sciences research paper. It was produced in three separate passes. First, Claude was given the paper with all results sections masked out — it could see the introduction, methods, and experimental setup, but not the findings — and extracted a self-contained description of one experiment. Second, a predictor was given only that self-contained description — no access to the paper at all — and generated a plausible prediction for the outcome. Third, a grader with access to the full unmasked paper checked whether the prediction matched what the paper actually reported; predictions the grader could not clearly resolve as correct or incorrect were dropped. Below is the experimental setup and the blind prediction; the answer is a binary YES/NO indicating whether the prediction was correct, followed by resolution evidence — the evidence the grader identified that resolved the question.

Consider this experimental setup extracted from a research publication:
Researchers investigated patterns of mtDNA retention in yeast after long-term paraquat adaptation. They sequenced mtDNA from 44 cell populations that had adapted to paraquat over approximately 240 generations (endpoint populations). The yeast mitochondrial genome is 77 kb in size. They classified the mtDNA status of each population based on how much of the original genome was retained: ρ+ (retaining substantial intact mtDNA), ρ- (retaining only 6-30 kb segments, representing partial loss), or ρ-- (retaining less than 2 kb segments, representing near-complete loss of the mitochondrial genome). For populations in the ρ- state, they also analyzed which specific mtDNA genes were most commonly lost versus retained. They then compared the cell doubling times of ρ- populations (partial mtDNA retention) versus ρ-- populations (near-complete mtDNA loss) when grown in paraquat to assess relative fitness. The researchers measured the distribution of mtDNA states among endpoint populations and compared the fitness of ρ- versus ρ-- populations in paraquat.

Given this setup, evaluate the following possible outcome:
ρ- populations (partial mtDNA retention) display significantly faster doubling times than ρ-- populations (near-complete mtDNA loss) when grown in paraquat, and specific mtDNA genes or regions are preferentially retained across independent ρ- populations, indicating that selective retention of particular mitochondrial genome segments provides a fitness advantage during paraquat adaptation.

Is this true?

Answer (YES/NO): YES